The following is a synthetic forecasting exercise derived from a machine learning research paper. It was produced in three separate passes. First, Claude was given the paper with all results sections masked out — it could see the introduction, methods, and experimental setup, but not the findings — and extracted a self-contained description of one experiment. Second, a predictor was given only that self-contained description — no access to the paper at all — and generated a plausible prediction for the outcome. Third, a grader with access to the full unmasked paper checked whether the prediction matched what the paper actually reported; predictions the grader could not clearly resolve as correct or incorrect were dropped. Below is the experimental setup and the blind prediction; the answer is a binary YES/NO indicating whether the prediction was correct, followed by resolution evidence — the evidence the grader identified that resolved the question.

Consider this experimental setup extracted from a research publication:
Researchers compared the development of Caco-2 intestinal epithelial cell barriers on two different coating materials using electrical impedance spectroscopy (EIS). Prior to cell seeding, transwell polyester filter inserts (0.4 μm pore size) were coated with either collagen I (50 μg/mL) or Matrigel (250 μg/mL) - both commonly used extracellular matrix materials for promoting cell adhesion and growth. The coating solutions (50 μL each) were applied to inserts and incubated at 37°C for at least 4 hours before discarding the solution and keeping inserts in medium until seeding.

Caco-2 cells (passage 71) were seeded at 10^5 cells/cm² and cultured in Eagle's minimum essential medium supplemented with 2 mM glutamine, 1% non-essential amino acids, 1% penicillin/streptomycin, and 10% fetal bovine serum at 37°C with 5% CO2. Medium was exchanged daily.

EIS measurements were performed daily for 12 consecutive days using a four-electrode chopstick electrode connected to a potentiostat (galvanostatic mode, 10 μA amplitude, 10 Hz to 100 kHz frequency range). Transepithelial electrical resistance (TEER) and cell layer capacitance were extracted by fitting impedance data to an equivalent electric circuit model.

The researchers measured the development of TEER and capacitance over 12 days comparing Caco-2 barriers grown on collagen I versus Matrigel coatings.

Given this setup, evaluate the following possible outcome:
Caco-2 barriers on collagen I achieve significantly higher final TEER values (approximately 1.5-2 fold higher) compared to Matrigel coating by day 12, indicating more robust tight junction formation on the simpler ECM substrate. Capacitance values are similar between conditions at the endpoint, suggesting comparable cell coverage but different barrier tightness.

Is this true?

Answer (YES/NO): NO